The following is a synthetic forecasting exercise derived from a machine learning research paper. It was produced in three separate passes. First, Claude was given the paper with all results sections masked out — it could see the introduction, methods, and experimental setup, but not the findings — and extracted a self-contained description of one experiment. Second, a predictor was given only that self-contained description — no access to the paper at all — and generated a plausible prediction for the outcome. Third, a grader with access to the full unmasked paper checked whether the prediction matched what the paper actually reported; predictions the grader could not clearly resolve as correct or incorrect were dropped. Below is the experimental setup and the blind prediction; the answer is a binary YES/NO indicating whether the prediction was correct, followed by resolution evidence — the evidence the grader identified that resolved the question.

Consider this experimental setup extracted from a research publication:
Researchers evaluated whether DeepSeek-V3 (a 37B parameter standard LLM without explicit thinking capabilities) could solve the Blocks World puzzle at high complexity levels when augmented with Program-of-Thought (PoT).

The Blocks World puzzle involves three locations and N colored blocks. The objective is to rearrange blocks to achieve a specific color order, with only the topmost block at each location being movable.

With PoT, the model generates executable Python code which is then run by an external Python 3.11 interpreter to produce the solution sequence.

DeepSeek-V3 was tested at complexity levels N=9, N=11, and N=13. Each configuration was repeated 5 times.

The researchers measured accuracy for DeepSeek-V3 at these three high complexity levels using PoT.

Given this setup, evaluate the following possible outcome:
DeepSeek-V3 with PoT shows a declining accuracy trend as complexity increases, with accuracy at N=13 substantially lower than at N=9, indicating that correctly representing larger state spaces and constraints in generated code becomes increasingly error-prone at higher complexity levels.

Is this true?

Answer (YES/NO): NO